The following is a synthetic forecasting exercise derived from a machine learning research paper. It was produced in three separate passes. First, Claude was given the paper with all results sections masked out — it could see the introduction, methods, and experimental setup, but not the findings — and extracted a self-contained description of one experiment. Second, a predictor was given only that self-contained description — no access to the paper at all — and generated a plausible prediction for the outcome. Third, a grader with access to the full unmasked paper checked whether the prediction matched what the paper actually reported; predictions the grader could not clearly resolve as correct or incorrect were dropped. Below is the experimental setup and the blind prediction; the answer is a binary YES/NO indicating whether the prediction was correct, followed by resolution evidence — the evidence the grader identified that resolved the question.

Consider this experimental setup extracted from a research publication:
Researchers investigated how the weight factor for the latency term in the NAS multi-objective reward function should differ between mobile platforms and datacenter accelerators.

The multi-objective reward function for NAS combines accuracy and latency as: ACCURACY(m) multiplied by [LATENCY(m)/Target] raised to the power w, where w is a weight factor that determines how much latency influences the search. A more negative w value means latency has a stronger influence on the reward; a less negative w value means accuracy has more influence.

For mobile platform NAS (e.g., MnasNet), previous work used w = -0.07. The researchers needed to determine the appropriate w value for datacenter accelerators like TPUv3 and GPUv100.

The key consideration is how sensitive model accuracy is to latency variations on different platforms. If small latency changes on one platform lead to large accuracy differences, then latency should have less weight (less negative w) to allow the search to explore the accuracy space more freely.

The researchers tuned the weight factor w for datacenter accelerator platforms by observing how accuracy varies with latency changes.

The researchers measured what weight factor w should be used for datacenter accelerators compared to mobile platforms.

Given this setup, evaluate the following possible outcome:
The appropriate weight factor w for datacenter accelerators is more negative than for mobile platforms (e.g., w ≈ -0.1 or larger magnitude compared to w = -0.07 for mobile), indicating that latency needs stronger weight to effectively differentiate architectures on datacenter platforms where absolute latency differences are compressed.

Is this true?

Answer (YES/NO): YES